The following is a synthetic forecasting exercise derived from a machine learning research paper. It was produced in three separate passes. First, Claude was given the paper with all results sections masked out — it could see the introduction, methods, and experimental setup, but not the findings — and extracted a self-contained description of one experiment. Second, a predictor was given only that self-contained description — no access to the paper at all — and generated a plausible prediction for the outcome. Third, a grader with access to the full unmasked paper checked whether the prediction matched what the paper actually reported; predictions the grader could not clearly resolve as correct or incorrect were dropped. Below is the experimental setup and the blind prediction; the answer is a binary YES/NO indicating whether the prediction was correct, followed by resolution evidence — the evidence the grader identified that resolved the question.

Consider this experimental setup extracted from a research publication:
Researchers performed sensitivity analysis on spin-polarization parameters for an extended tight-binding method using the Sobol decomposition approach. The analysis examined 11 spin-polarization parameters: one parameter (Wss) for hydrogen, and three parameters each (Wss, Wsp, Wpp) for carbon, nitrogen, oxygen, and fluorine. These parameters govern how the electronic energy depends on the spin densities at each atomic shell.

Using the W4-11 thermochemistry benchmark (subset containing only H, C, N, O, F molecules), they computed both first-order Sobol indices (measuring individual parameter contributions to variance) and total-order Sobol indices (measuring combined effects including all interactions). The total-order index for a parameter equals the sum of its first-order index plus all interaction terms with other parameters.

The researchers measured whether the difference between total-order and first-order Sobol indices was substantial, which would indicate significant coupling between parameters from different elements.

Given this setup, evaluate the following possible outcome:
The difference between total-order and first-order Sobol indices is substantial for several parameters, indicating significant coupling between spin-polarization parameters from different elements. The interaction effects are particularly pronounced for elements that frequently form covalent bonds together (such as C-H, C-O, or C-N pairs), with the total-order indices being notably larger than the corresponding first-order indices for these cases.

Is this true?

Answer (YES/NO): NO